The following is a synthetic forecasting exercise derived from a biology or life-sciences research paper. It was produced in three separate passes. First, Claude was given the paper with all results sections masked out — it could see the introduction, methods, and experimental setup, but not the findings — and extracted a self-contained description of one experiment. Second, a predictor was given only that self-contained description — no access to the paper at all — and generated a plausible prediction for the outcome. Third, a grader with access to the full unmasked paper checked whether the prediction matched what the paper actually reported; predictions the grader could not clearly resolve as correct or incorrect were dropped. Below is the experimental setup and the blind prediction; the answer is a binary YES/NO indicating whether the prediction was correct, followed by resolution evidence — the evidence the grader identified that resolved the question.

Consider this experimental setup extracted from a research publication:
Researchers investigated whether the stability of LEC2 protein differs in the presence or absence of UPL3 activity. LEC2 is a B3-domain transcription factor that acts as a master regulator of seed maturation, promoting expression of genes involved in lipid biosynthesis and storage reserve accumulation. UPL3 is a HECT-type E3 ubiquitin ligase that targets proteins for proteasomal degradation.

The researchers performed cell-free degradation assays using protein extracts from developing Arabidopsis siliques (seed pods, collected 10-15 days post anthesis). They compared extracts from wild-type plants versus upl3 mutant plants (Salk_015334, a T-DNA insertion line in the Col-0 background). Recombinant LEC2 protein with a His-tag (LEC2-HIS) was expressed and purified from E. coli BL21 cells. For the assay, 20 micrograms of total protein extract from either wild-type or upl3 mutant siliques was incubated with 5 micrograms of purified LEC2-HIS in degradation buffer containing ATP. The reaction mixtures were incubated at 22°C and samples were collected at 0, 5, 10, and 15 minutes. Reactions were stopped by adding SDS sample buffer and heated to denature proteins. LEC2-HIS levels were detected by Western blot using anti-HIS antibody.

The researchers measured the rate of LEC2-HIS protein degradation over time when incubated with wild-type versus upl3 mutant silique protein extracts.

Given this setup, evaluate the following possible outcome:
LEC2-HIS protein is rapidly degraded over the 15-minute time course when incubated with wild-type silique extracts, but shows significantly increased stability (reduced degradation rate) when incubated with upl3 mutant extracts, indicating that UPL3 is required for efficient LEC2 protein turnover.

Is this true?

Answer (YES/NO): YES